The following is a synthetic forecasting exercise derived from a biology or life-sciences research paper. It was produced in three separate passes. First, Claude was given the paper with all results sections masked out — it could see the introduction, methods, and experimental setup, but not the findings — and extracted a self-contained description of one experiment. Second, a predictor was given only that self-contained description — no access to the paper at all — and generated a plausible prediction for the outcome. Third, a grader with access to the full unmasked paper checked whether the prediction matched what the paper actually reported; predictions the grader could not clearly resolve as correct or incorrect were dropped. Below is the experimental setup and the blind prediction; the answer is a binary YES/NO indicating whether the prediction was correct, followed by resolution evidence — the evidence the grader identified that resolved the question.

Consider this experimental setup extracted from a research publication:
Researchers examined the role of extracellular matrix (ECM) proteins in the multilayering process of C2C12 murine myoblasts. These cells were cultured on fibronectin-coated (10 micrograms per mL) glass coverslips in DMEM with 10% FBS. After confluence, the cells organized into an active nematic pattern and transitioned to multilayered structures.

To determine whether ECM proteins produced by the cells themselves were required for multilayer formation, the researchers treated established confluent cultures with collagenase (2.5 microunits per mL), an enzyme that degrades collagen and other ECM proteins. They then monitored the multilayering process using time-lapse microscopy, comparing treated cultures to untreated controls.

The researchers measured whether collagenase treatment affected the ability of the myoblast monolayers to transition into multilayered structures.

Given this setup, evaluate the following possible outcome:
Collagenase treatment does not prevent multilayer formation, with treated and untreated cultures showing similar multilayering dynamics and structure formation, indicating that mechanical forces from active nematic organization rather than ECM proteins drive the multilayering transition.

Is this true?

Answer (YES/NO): NO